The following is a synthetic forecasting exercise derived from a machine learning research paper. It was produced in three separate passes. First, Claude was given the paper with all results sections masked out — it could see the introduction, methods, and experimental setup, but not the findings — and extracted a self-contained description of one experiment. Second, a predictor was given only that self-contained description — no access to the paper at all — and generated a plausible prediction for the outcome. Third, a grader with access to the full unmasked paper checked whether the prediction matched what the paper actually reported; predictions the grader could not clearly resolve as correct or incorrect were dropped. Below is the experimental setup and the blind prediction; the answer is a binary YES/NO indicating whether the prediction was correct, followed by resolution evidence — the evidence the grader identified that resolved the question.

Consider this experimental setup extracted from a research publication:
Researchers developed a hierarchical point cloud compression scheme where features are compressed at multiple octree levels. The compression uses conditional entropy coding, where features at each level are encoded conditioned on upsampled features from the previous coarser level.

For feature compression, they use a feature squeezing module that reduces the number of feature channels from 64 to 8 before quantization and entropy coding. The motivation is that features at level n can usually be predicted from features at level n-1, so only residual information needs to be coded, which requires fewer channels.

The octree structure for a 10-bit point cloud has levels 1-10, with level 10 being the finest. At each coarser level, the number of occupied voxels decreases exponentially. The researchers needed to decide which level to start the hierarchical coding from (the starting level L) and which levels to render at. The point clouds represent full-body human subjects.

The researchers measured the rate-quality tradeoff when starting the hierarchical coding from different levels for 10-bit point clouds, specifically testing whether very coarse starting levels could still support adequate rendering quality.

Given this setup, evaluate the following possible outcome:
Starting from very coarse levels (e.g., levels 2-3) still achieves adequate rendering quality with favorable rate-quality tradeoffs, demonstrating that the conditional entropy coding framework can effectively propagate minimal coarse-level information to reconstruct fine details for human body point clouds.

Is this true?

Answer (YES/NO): NO